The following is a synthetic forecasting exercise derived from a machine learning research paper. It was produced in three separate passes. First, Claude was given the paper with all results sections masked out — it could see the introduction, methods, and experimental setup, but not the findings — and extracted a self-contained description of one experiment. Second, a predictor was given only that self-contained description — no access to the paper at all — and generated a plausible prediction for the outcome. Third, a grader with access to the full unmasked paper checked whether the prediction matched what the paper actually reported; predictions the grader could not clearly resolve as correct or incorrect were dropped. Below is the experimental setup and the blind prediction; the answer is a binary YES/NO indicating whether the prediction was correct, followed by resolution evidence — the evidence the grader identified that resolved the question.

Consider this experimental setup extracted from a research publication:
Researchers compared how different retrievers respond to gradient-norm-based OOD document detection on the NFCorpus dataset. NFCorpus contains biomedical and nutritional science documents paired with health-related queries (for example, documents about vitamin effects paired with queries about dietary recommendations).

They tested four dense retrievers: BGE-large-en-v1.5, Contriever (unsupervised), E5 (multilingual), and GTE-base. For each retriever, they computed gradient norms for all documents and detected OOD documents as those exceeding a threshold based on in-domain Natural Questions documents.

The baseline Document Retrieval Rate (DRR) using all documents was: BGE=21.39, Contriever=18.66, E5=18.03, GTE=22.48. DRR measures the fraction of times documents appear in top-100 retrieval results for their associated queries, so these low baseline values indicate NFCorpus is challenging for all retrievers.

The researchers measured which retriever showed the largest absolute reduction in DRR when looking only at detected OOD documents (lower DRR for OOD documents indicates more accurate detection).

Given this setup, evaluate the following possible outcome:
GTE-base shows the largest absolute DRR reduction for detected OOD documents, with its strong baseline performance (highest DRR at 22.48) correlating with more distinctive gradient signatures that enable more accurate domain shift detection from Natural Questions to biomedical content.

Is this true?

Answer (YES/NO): YES